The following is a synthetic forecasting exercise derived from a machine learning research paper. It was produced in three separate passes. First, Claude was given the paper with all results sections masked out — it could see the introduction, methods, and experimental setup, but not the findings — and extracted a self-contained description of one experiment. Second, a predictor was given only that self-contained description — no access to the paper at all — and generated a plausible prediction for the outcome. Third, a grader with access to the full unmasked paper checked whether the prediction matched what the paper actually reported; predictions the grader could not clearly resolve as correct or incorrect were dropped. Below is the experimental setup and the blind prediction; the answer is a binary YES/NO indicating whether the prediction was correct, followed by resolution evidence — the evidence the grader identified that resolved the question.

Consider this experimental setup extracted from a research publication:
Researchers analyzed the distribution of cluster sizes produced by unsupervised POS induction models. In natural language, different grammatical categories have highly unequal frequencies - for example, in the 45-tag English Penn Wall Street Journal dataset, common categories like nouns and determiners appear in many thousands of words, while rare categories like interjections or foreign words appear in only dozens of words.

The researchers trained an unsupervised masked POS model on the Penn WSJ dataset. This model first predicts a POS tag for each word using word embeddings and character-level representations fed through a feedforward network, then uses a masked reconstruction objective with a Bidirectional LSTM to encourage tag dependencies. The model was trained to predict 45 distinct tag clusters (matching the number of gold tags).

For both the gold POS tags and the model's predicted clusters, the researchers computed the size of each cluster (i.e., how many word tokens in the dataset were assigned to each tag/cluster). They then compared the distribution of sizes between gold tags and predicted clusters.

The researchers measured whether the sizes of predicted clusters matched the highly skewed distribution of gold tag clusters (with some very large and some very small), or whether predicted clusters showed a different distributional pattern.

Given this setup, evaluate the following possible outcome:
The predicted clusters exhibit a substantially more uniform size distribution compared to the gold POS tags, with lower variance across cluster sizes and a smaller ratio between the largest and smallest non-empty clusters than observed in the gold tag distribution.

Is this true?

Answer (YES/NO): YES